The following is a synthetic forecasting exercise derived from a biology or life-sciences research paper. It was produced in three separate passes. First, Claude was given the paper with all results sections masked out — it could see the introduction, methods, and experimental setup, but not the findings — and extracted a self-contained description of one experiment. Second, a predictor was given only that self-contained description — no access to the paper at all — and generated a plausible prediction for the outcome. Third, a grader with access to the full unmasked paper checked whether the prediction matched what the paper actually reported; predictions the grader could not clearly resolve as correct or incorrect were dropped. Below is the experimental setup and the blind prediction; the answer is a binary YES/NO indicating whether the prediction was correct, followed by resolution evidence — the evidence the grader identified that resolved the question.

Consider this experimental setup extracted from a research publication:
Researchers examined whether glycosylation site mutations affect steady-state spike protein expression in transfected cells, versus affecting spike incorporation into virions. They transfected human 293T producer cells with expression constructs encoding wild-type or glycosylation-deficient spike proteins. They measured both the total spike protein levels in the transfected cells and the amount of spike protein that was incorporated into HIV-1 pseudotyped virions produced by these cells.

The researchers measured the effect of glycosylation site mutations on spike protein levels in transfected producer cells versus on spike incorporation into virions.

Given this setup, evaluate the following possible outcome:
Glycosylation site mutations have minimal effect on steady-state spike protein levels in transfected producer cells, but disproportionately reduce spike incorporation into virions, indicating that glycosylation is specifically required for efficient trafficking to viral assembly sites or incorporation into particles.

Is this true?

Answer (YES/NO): YES